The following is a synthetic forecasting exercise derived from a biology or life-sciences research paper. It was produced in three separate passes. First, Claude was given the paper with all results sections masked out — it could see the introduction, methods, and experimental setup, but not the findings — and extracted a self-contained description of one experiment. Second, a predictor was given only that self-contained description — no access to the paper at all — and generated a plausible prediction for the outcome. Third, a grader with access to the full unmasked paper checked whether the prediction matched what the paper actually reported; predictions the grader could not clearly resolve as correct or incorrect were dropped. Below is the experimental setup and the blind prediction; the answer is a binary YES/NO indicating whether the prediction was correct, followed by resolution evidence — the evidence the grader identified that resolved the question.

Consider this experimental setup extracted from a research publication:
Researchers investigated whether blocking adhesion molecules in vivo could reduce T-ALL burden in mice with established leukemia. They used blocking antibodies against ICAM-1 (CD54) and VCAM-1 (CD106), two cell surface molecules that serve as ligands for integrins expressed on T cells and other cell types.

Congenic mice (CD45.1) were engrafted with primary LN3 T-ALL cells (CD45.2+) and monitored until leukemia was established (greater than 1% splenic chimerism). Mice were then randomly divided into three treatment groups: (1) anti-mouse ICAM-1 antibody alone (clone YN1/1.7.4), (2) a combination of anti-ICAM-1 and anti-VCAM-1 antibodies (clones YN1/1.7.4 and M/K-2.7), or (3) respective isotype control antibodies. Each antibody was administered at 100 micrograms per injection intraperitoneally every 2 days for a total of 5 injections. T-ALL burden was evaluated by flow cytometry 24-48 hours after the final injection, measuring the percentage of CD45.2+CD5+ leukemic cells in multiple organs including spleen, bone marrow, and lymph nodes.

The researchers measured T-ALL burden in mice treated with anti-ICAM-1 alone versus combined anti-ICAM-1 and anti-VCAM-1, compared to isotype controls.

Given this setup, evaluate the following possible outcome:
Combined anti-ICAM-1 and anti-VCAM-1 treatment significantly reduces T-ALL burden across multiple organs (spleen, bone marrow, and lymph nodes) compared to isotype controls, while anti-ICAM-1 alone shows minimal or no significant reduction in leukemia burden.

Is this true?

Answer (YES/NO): NO